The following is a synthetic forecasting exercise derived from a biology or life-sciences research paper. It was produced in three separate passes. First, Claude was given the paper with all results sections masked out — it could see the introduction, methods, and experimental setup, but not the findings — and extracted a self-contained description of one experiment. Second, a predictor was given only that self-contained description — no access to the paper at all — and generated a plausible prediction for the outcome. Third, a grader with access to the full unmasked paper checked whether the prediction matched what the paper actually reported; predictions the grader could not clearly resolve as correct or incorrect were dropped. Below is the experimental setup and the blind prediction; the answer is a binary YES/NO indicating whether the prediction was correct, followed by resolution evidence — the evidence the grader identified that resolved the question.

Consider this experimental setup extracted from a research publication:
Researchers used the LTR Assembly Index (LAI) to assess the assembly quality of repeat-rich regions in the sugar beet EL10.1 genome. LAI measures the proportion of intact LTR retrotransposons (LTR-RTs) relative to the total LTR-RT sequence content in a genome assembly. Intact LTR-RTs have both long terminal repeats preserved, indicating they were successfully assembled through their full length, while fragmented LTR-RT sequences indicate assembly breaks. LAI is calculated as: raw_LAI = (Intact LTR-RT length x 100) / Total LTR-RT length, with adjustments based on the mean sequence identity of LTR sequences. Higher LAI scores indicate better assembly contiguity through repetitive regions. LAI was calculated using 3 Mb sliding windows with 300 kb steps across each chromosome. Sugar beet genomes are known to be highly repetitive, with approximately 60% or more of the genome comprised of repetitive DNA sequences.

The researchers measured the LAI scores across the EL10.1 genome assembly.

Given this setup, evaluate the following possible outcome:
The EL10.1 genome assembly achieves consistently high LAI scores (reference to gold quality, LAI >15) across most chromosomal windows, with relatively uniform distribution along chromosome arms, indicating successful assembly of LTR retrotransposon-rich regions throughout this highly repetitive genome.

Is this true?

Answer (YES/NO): NO